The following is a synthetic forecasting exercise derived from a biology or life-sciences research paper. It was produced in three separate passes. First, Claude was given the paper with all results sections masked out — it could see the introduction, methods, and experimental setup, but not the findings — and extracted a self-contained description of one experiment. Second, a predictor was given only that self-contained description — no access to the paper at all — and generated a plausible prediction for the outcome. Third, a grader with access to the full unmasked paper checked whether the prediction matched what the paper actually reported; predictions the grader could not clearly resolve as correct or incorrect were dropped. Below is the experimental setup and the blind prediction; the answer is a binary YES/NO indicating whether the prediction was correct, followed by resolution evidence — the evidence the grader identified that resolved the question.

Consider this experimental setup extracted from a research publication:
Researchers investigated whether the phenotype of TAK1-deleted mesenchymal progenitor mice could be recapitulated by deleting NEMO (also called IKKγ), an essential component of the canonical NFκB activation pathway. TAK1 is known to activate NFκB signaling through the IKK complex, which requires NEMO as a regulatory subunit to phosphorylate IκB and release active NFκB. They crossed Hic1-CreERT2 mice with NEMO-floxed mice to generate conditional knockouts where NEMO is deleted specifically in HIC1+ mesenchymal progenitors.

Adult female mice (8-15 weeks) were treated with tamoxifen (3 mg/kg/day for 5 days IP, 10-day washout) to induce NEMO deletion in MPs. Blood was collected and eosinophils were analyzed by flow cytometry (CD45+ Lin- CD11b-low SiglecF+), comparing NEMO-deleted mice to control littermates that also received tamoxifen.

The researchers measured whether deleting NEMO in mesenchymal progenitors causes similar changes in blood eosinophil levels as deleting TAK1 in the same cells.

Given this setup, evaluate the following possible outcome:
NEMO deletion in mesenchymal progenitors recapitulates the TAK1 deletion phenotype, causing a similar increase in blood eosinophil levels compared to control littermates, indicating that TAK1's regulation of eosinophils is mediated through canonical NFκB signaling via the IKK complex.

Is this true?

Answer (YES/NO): YES